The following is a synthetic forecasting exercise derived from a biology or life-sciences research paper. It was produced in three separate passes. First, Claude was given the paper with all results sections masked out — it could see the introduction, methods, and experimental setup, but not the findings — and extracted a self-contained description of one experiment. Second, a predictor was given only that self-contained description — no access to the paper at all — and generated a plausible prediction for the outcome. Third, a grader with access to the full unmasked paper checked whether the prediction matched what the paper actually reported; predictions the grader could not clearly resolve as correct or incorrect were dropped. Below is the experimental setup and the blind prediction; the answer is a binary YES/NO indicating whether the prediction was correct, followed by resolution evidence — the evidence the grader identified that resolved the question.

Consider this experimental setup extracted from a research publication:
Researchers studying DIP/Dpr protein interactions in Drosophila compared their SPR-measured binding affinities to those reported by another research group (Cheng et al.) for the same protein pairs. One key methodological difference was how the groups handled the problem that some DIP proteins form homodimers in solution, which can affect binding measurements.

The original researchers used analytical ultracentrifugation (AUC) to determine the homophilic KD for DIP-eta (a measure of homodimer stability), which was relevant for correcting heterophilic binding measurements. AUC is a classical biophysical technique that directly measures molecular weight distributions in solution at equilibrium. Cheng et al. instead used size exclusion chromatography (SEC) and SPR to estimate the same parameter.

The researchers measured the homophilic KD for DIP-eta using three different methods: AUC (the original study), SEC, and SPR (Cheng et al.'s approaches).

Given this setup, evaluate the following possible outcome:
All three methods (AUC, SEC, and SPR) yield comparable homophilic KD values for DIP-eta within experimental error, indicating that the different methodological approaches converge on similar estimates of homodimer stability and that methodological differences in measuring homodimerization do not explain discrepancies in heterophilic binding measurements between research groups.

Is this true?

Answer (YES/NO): NO